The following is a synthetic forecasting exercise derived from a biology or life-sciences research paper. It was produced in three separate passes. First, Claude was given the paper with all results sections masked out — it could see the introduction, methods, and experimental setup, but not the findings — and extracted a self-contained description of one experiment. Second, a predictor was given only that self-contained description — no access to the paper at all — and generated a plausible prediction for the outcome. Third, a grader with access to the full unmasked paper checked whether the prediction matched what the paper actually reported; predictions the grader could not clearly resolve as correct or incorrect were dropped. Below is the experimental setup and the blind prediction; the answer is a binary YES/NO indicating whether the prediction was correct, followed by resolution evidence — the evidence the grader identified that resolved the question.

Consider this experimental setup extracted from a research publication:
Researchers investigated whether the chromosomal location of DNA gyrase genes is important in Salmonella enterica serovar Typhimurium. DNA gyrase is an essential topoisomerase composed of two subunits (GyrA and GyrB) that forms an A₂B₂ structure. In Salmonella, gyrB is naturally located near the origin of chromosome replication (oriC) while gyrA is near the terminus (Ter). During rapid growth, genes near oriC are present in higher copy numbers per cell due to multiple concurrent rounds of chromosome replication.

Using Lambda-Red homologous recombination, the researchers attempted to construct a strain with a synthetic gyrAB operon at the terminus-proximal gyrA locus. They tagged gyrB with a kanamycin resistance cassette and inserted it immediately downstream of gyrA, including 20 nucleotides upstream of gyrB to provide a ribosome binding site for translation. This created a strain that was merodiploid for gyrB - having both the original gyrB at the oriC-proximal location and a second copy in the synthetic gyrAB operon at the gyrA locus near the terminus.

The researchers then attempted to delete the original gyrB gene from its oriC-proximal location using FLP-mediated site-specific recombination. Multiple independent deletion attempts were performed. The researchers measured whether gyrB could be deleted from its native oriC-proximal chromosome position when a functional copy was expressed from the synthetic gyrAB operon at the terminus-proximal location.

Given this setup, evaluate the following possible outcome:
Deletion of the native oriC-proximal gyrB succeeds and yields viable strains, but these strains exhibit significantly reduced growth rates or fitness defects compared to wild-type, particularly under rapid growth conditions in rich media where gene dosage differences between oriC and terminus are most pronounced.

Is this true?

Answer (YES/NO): NO